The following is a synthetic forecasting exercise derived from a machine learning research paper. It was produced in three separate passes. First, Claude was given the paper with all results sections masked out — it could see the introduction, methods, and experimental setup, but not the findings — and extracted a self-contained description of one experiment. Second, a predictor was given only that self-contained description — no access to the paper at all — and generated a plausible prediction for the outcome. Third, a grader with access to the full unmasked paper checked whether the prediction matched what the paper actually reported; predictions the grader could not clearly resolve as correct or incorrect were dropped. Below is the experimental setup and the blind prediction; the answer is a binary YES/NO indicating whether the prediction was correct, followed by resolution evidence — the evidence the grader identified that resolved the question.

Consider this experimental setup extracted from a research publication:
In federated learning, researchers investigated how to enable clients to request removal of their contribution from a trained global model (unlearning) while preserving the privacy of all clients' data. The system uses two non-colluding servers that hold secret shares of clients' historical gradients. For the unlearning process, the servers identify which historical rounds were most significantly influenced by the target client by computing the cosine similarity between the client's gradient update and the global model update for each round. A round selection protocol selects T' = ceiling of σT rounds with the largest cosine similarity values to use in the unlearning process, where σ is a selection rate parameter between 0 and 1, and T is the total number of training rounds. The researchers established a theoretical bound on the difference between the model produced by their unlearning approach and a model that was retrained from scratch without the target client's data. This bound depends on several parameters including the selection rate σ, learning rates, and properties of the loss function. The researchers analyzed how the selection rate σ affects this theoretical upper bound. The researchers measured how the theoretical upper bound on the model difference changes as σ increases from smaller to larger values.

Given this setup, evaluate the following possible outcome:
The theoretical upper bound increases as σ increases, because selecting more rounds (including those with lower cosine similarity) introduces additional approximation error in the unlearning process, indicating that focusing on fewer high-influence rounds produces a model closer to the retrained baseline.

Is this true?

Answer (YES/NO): NO